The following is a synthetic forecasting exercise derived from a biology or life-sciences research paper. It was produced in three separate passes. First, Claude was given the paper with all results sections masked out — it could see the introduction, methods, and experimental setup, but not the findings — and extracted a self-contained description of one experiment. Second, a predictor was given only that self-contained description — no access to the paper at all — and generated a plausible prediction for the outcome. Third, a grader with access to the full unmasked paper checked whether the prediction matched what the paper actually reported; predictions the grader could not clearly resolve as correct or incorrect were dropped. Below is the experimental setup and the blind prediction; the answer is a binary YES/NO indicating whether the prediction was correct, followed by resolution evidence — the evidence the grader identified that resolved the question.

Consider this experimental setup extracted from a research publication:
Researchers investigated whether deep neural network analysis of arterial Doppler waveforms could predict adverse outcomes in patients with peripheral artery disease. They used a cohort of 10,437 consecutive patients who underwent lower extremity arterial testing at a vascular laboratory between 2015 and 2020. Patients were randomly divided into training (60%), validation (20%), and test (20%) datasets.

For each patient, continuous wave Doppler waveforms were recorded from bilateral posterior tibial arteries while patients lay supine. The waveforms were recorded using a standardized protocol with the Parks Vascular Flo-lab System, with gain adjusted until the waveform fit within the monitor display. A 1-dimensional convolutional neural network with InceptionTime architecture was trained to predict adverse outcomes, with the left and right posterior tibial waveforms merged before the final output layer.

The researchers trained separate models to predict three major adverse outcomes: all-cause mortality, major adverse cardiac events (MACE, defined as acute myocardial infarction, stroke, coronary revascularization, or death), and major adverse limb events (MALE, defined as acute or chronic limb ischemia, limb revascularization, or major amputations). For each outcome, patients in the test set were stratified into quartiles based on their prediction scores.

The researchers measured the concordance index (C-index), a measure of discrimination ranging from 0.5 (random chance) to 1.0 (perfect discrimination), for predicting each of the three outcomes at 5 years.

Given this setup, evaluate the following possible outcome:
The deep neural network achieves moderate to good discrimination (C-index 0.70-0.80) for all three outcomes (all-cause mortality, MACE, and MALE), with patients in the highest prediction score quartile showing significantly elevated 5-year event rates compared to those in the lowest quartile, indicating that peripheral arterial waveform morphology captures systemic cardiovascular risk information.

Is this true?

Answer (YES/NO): NO